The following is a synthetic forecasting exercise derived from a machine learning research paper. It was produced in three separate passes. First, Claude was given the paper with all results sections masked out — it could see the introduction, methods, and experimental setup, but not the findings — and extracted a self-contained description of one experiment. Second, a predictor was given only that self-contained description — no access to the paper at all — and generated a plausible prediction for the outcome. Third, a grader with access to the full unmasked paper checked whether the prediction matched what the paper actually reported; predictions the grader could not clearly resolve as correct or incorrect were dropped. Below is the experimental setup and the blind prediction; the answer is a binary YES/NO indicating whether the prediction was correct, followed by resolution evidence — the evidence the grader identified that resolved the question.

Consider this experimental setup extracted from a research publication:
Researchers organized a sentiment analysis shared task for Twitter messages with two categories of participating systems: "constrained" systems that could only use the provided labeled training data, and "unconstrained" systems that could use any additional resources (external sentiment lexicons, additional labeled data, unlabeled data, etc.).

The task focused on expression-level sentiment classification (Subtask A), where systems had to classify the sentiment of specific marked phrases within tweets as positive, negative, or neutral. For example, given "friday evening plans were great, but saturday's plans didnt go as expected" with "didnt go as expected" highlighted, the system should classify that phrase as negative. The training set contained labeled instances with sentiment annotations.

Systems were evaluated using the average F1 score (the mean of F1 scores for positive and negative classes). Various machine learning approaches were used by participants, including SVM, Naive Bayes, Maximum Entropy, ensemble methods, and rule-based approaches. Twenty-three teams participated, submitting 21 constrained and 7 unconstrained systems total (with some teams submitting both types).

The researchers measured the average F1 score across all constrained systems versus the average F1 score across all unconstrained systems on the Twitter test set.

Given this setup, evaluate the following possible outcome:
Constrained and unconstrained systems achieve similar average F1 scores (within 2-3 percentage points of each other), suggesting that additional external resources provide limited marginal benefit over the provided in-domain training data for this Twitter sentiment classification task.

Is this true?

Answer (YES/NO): NO